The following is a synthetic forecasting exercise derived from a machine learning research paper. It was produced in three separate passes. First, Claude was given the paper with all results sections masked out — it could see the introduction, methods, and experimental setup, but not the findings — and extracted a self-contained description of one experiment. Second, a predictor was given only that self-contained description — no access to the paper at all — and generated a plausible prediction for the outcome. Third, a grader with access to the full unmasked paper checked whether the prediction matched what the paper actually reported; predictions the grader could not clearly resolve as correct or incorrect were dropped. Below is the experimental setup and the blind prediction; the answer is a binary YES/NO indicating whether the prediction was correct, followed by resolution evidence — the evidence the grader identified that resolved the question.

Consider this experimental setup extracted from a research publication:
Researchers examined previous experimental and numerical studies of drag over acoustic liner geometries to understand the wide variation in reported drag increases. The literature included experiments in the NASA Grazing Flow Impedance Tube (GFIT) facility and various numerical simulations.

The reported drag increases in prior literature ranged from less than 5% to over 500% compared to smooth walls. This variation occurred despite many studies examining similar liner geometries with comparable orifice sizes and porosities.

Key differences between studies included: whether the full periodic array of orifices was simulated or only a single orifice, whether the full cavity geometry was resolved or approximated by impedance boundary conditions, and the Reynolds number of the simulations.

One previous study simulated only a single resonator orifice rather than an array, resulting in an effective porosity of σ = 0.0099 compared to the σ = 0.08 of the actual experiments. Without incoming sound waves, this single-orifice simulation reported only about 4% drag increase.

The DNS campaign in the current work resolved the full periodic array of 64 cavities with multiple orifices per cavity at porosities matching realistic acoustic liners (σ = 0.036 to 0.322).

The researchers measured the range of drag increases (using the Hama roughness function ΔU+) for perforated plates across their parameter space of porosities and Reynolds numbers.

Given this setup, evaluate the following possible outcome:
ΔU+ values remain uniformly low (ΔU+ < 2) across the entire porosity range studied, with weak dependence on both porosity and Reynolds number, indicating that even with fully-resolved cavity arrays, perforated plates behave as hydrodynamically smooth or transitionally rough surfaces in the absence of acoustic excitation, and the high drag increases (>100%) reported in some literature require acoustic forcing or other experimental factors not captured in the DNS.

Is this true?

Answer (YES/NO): NO